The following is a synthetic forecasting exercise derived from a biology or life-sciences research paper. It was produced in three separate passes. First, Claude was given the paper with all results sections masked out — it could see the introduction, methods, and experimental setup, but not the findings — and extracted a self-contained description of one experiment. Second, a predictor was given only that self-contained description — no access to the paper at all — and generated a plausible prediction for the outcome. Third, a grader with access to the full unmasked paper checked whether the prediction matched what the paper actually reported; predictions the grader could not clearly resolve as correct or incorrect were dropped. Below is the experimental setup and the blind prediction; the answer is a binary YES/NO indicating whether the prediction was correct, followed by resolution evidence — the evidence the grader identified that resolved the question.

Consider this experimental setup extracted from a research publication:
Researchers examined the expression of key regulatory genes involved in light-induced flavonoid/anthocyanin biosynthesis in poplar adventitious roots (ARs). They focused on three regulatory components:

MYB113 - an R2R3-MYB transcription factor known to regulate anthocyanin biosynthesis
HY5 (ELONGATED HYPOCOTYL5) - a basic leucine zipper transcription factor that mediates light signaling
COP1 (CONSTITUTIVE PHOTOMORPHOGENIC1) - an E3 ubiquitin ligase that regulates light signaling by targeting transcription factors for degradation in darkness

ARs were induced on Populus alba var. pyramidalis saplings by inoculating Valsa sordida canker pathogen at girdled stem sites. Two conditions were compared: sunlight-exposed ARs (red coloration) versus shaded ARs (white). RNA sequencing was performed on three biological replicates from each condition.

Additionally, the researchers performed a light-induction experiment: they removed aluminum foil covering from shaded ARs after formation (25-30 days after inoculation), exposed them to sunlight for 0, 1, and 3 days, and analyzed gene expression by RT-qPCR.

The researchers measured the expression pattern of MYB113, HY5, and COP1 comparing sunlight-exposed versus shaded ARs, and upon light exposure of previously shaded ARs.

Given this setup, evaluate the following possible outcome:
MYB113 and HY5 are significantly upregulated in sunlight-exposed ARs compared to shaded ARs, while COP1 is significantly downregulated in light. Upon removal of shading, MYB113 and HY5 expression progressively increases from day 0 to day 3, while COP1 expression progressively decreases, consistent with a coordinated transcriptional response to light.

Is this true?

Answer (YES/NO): NO